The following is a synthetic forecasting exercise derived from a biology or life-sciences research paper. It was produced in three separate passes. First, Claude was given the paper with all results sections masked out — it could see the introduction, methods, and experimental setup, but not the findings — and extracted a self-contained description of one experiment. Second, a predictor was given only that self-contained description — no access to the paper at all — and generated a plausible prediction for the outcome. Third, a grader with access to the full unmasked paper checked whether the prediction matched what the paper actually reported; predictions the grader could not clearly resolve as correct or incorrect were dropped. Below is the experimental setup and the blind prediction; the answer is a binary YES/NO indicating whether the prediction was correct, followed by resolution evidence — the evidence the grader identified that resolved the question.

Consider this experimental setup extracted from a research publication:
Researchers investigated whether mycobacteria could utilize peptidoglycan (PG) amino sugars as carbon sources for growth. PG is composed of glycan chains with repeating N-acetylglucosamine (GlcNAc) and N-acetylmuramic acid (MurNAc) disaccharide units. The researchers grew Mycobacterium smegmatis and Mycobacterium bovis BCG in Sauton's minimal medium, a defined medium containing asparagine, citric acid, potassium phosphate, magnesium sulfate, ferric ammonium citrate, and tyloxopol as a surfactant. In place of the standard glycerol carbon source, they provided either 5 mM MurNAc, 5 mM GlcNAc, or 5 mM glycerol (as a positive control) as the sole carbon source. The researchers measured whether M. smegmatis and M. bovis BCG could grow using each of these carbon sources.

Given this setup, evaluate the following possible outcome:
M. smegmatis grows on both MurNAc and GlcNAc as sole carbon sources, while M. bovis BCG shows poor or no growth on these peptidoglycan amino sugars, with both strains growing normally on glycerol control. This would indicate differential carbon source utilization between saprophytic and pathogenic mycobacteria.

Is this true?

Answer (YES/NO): NO